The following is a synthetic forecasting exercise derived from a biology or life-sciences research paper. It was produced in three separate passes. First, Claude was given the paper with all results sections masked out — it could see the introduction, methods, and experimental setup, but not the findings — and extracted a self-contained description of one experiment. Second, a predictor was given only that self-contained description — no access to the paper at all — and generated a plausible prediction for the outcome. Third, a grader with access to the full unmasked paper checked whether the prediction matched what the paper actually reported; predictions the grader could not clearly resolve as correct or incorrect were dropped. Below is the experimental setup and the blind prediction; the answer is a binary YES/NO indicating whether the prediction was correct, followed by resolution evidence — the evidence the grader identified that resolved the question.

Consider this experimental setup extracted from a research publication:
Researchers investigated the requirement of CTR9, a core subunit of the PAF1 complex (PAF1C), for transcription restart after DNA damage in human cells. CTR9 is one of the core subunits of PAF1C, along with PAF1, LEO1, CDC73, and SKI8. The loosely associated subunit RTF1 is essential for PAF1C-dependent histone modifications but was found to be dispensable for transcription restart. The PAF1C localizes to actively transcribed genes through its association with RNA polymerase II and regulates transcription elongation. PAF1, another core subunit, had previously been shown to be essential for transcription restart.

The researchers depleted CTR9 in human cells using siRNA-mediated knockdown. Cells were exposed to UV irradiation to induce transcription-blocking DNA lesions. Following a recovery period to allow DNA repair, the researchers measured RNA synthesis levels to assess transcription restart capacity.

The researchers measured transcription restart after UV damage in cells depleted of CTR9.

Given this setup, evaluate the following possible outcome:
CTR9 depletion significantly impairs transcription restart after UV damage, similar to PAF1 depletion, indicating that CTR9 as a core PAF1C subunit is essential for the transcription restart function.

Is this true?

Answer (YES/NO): YES